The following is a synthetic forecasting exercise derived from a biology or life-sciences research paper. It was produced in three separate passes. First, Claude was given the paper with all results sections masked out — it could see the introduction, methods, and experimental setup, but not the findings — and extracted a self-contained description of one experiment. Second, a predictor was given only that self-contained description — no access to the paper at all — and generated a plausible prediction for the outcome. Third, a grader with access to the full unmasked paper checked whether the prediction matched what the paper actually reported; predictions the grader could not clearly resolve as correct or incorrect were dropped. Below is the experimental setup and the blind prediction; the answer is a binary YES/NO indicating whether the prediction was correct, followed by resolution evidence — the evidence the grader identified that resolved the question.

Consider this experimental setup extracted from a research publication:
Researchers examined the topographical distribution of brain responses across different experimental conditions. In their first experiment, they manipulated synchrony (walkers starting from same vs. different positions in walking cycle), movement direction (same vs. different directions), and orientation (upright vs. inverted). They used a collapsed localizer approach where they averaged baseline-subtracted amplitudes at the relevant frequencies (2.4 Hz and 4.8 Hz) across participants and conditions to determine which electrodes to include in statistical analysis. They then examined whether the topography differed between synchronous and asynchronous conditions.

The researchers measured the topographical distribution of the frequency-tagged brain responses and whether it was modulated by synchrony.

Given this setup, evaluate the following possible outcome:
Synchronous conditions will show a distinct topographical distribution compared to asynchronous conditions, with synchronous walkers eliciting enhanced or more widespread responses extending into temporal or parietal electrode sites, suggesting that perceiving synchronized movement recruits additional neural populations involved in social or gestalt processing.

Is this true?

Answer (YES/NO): NO